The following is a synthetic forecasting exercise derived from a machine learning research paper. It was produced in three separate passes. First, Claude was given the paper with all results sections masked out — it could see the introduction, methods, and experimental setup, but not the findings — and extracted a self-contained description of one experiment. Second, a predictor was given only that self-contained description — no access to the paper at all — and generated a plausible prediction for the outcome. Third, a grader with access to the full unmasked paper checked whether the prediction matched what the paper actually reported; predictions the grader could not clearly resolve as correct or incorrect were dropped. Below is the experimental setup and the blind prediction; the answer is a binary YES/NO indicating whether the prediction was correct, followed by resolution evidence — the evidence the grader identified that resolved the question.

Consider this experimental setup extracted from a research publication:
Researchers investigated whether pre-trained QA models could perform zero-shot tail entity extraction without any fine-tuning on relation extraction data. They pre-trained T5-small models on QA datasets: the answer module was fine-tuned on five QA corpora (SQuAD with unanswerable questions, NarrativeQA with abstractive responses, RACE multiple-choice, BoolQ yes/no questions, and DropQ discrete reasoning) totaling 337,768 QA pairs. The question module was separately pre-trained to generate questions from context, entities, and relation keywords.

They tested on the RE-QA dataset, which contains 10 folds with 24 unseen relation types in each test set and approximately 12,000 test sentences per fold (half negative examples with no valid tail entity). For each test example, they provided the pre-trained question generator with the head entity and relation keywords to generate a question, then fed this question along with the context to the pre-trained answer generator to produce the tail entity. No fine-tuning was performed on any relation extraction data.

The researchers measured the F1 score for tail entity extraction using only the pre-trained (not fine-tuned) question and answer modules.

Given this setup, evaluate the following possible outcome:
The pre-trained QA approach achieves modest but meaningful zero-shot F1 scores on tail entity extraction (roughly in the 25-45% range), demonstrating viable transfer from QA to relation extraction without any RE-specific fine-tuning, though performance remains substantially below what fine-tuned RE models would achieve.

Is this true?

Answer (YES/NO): YES